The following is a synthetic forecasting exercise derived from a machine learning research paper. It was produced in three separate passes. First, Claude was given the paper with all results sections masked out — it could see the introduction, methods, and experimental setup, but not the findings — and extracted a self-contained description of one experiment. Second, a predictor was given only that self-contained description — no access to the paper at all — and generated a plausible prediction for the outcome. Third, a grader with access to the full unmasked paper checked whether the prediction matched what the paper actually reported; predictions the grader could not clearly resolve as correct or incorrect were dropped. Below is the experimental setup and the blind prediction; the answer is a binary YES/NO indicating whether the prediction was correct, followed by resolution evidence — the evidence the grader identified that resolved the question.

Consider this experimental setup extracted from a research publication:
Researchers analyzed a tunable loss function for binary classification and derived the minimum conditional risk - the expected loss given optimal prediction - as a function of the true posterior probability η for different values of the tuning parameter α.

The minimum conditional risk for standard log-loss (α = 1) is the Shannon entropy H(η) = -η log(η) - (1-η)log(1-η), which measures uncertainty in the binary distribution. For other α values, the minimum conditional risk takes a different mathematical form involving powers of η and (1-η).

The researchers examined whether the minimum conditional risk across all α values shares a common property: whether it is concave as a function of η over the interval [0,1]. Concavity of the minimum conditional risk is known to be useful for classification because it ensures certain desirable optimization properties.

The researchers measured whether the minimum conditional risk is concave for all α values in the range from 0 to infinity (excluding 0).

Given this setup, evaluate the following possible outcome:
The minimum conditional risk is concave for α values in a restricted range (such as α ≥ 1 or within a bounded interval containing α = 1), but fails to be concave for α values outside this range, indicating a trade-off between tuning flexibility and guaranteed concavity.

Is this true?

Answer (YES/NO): NO